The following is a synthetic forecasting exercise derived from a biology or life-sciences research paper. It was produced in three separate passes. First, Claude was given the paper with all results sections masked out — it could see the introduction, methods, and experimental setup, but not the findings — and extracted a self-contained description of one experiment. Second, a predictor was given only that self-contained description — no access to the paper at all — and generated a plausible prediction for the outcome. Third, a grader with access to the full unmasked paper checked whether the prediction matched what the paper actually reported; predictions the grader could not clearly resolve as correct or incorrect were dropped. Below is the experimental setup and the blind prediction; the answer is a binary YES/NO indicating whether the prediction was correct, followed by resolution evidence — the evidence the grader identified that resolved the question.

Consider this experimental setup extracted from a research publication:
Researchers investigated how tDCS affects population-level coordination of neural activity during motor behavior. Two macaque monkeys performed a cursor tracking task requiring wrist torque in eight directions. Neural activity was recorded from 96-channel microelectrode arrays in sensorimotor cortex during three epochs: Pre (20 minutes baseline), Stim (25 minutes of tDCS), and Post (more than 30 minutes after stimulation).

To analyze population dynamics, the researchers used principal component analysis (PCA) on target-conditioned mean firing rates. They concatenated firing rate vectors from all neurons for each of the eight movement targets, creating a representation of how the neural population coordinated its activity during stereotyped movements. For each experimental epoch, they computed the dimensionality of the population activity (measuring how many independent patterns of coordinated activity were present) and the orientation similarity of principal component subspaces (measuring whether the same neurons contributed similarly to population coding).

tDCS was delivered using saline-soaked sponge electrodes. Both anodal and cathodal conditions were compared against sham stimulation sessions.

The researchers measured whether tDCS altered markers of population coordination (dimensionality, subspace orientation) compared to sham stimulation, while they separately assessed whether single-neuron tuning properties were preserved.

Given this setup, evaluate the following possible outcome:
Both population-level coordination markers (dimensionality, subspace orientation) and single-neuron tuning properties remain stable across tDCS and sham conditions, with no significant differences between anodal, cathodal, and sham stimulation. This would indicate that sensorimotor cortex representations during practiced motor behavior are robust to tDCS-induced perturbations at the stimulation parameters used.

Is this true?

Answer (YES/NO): NO